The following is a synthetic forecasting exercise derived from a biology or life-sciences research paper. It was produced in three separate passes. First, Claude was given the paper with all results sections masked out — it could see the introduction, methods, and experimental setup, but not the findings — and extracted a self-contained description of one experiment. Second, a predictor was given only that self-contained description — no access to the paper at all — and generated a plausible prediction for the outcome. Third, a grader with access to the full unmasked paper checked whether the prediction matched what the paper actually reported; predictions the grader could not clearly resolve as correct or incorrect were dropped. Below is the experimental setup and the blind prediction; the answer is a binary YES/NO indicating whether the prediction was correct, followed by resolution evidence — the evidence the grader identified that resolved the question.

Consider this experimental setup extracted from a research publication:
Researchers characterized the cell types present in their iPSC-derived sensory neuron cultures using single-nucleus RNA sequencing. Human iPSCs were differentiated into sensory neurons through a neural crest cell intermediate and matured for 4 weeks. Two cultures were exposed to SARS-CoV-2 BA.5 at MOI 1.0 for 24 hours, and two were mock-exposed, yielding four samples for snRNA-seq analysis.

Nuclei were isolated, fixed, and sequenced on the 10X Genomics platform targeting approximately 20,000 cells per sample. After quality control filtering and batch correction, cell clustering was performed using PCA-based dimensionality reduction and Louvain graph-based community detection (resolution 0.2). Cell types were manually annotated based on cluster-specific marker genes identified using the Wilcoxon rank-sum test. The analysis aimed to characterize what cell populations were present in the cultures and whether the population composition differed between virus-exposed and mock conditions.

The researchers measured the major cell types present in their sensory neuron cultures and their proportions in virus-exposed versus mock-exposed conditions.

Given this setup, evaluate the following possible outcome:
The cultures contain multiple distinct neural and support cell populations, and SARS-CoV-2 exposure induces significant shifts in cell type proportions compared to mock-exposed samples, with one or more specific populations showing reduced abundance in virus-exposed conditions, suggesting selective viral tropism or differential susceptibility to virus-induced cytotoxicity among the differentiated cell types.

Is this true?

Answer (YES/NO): YES